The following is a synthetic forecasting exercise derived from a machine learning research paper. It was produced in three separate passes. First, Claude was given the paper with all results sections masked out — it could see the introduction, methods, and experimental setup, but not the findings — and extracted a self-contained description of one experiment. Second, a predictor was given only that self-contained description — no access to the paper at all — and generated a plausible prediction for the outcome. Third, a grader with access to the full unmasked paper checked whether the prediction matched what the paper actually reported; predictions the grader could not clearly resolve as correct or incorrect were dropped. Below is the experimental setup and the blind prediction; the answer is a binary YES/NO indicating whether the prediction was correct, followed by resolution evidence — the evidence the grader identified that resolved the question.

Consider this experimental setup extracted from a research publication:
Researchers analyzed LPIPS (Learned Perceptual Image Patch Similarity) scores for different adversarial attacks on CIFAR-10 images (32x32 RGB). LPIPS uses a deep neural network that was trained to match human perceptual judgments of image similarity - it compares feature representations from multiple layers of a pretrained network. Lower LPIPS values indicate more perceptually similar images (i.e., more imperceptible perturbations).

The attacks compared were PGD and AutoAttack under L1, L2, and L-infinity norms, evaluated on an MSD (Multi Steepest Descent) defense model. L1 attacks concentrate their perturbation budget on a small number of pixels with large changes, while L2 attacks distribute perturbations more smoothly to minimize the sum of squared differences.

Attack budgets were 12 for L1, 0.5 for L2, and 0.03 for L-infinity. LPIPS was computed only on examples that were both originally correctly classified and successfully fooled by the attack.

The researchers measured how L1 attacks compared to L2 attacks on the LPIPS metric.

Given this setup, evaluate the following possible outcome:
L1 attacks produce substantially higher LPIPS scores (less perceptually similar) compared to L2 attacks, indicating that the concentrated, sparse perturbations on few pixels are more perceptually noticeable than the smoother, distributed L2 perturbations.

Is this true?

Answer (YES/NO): YES